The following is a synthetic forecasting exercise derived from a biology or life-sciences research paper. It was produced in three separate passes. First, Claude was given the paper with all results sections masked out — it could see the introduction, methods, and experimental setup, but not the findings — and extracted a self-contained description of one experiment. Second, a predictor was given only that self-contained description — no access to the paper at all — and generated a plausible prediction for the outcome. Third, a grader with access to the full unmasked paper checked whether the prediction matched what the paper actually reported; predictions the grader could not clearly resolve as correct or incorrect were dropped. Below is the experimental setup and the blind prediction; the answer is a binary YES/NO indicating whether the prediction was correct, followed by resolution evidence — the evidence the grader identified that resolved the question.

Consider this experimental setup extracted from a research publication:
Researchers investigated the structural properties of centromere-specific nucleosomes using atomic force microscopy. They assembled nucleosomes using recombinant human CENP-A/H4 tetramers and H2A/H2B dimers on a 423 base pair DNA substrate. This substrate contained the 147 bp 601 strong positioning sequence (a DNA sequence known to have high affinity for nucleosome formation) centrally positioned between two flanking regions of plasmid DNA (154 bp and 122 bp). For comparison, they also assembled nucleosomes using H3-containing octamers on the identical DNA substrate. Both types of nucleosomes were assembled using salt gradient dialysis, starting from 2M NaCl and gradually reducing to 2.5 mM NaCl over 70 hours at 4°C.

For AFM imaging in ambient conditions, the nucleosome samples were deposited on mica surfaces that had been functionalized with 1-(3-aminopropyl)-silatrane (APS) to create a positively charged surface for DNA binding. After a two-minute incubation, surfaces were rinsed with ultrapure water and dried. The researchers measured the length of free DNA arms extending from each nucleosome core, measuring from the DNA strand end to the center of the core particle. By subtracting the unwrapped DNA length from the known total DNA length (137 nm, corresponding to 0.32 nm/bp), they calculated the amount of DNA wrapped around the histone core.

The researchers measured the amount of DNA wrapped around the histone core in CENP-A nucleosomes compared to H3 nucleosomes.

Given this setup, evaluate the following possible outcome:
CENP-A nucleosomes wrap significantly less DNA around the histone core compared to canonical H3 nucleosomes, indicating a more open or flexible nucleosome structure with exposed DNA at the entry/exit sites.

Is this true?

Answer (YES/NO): YES